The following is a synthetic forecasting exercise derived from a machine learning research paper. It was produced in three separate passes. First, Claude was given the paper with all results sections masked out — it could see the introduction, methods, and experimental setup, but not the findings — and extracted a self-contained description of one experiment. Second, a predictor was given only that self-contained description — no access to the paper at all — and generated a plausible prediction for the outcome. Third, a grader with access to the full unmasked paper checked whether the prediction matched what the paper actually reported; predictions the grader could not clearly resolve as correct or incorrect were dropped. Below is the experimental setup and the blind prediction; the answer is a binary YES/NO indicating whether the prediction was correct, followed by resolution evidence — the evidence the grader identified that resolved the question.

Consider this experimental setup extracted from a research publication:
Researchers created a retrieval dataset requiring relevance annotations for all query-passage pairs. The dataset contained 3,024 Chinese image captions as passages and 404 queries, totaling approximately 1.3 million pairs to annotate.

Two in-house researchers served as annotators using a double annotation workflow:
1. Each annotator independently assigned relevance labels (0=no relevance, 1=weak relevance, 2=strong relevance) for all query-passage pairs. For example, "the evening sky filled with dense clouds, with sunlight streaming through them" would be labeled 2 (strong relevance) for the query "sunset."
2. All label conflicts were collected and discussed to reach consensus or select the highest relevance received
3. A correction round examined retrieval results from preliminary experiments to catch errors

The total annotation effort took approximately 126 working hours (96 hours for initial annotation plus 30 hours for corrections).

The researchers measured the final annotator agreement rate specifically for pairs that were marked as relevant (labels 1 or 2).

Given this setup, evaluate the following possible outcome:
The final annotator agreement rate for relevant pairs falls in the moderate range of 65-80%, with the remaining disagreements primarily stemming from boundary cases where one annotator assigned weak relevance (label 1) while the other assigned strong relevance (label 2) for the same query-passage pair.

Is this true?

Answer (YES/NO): NO